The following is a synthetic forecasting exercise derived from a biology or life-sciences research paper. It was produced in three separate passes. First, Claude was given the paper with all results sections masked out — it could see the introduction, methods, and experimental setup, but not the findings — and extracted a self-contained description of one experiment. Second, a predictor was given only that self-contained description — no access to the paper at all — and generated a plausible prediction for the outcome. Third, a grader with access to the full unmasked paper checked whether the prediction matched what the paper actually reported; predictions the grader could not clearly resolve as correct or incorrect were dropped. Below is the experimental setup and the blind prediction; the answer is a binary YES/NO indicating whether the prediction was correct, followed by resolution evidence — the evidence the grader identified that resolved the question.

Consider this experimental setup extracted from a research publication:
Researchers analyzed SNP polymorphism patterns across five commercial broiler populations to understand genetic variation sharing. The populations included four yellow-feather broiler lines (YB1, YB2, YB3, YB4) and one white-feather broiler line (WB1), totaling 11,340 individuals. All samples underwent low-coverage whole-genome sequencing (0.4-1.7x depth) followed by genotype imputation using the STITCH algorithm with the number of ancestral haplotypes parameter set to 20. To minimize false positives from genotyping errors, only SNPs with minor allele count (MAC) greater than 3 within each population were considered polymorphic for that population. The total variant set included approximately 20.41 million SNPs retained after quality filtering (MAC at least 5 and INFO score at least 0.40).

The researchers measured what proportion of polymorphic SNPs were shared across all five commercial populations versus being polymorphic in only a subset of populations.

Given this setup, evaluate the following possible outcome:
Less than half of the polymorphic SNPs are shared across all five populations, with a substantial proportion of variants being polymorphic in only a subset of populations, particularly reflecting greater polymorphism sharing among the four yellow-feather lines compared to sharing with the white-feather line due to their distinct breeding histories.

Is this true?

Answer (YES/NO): NO